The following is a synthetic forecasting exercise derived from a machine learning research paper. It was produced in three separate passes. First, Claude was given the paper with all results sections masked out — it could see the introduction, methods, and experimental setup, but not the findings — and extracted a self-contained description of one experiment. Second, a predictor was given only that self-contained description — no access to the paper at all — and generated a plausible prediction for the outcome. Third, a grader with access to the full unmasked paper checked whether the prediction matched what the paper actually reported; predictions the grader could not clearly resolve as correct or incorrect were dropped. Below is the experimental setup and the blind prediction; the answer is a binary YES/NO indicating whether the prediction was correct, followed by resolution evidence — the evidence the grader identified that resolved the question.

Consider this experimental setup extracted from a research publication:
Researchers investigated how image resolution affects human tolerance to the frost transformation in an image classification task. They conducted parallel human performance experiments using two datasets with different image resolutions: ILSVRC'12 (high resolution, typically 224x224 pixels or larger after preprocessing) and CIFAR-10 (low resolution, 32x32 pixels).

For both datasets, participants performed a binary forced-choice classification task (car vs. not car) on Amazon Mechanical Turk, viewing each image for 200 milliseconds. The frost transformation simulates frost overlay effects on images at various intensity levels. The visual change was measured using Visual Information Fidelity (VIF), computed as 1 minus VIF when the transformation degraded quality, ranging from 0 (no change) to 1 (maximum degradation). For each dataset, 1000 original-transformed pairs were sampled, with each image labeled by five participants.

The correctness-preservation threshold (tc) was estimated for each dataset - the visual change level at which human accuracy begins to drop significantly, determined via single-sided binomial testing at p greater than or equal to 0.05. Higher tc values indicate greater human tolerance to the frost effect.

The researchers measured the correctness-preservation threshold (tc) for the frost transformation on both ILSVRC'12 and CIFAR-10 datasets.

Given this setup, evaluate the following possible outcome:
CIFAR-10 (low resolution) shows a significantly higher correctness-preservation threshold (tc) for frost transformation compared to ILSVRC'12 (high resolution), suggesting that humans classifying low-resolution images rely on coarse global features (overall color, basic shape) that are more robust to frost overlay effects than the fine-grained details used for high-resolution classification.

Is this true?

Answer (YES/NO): NO